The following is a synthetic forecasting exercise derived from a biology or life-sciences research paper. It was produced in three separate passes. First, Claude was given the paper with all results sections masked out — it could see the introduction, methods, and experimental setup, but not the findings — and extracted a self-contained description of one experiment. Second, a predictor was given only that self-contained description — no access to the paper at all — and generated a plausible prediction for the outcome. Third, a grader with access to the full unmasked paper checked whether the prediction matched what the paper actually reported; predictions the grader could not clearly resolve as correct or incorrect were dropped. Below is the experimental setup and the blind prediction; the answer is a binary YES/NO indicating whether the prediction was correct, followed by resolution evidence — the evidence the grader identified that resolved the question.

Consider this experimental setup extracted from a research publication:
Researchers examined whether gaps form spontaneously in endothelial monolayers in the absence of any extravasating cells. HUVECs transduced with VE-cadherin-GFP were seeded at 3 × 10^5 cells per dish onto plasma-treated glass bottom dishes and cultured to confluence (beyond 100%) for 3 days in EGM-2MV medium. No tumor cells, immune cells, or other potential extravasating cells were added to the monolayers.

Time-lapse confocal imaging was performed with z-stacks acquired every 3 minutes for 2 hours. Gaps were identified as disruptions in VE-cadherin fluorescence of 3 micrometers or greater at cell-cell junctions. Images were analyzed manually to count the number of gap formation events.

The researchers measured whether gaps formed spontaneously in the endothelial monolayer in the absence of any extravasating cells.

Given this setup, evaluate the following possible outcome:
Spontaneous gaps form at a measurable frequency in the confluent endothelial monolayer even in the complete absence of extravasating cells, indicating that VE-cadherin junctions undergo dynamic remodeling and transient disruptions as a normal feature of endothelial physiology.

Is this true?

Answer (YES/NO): YES